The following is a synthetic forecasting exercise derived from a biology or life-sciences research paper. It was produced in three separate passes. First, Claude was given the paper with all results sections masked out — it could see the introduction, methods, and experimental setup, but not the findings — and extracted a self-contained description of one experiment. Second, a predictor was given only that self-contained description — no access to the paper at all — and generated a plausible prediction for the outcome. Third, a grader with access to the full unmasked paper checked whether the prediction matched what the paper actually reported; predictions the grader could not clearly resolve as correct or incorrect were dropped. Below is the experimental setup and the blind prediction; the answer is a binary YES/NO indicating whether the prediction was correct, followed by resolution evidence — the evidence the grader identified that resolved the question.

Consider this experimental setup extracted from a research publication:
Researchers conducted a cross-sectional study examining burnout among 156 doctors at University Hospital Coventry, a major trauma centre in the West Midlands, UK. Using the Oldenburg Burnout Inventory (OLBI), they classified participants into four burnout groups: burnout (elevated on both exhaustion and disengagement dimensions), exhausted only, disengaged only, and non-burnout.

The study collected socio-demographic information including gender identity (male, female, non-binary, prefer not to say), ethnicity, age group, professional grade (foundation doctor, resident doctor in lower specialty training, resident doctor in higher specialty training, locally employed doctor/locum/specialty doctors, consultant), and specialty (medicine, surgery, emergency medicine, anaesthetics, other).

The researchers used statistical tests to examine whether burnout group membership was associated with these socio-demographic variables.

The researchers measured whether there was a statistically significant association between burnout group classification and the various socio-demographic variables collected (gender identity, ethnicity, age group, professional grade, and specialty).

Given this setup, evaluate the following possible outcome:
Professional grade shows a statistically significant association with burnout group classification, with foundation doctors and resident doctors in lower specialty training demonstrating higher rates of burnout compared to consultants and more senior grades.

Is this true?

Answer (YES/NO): NO